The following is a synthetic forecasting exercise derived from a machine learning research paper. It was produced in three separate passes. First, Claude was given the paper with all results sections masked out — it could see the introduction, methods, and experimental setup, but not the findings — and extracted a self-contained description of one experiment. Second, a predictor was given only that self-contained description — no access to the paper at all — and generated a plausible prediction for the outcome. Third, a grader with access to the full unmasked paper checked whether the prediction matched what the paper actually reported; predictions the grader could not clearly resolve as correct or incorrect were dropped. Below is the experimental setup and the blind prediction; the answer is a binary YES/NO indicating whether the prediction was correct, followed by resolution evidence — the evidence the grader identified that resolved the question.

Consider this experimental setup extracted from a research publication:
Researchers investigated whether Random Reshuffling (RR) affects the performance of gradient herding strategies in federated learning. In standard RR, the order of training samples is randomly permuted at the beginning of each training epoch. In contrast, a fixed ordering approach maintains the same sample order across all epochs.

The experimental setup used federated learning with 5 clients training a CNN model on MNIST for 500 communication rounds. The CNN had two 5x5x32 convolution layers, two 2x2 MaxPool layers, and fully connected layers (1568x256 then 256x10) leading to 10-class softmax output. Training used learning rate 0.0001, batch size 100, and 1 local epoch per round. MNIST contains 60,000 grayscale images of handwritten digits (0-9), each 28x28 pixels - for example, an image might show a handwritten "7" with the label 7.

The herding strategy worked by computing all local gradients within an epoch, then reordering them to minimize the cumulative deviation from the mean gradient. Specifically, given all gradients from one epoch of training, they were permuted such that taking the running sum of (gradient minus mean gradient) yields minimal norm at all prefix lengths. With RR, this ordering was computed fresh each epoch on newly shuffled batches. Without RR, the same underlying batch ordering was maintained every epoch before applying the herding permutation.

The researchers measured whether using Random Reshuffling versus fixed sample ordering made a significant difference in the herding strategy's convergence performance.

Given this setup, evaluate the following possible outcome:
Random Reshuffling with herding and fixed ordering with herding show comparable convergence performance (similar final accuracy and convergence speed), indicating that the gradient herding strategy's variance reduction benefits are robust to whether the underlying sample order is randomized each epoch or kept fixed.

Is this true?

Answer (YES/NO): YES